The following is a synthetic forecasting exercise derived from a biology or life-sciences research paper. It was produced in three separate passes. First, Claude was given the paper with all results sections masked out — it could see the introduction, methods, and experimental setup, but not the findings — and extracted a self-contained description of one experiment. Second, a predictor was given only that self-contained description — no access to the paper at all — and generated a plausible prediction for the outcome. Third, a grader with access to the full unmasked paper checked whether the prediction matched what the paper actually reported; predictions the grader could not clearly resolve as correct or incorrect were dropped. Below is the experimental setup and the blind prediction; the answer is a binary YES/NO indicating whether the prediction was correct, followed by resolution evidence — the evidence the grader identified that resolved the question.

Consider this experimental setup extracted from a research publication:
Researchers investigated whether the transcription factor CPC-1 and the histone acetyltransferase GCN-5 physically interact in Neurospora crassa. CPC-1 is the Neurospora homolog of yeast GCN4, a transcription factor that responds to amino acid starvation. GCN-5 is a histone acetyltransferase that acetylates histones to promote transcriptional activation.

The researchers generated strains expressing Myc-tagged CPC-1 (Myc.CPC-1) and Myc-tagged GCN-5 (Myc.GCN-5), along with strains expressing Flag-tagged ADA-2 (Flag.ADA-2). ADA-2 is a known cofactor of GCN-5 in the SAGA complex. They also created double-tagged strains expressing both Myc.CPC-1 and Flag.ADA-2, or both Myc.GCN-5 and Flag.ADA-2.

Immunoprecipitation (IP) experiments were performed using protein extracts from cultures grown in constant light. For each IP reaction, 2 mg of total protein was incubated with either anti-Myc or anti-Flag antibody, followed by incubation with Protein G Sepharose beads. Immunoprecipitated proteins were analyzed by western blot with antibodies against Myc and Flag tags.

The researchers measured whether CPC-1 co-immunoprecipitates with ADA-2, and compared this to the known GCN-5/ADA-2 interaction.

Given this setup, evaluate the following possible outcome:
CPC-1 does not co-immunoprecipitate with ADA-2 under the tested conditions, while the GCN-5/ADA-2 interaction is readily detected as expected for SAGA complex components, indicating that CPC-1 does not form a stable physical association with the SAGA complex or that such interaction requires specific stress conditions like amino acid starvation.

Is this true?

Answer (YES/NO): NO